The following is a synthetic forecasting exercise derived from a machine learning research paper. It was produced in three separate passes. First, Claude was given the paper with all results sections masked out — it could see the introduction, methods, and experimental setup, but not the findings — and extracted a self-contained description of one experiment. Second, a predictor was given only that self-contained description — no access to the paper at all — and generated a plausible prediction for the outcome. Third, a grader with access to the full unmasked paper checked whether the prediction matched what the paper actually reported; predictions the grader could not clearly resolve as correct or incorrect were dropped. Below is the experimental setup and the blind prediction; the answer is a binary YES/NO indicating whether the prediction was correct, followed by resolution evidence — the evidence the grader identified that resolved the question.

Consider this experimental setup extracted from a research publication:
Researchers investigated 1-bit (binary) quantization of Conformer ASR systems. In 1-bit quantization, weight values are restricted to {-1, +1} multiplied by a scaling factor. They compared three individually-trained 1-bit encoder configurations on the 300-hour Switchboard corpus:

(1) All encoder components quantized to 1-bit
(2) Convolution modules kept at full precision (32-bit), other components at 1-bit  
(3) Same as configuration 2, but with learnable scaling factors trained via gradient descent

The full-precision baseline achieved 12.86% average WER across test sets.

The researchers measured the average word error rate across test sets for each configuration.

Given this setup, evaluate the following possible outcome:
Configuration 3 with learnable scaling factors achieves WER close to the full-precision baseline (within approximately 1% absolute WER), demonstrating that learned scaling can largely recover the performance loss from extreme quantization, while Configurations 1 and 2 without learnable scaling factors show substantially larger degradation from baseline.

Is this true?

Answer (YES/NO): YES